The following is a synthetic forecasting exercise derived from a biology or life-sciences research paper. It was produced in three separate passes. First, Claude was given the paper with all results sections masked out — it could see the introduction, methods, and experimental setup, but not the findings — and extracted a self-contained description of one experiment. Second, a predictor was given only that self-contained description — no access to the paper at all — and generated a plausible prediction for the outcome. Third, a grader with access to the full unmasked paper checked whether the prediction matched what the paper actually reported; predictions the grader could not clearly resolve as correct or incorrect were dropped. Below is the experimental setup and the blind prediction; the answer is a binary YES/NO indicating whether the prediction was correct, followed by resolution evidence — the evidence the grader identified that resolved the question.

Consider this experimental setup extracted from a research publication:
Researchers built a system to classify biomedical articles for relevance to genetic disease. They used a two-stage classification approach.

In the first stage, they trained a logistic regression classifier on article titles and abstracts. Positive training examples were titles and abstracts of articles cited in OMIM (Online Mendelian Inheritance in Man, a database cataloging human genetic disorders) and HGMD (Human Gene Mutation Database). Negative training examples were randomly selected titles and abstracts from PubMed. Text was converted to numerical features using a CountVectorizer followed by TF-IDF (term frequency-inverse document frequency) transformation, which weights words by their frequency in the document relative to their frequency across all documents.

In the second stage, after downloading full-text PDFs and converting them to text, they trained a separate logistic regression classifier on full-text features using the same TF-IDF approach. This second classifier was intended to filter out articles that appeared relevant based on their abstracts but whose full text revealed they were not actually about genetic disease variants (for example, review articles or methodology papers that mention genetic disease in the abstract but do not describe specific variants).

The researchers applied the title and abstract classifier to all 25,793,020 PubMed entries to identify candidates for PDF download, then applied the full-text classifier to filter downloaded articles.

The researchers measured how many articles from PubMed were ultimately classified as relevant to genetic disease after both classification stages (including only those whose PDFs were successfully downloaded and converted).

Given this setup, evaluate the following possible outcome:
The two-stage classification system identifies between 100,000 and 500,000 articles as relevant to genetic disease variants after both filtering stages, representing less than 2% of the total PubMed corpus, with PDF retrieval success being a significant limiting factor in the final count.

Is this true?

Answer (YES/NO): YES